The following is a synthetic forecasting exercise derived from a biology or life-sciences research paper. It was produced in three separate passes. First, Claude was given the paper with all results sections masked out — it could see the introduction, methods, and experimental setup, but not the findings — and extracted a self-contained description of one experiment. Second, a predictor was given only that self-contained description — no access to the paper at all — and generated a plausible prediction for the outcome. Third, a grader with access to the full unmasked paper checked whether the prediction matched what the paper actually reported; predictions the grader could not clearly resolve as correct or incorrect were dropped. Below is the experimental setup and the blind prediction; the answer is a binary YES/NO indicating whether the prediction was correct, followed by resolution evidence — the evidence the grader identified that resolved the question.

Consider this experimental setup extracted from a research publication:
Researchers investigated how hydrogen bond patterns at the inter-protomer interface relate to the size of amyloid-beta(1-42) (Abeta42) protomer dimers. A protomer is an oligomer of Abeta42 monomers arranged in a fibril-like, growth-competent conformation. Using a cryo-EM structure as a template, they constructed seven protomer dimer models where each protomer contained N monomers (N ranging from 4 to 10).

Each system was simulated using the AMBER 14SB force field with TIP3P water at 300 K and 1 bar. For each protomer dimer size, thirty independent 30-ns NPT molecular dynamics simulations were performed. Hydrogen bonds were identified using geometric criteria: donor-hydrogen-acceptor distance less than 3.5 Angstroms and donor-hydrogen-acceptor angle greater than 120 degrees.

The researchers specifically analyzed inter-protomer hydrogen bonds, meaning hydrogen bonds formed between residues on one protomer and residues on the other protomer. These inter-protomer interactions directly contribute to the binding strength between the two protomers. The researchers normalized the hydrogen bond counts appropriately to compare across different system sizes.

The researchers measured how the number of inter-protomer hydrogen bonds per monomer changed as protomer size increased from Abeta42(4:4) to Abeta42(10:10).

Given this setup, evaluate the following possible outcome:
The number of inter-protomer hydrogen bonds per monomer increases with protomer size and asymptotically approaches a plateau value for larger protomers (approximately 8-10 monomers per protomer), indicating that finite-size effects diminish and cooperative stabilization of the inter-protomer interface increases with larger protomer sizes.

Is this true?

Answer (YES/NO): YES